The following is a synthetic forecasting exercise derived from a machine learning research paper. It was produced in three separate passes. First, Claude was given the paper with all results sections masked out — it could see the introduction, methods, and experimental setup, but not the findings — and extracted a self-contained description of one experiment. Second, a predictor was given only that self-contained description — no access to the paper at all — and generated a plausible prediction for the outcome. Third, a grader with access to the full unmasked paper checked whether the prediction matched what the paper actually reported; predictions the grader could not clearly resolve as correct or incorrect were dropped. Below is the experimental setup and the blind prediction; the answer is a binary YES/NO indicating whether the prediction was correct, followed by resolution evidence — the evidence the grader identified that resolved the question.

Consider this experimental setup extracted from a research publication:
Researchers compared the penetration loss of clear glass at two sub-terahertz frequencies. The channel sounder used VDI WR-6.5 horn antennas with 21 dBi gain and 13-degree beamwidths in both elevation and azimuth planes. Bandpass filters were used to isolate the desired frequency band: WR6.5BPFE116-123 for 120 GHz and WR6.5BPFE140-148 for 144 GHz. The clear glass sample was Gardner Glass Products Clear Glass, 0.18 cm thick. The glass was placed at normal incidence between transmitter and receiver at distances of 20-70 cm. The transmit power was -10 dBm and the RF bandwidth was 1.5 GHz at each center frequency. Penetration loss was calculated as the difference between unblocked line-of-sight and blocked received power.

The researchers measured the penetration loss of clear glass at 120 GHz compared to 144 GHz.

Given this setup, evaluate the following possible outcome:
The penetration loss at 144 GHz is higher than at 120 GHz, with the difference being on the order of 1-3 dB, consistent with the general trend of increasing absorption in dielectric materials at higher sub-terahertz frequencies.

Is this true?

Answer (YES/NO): NO